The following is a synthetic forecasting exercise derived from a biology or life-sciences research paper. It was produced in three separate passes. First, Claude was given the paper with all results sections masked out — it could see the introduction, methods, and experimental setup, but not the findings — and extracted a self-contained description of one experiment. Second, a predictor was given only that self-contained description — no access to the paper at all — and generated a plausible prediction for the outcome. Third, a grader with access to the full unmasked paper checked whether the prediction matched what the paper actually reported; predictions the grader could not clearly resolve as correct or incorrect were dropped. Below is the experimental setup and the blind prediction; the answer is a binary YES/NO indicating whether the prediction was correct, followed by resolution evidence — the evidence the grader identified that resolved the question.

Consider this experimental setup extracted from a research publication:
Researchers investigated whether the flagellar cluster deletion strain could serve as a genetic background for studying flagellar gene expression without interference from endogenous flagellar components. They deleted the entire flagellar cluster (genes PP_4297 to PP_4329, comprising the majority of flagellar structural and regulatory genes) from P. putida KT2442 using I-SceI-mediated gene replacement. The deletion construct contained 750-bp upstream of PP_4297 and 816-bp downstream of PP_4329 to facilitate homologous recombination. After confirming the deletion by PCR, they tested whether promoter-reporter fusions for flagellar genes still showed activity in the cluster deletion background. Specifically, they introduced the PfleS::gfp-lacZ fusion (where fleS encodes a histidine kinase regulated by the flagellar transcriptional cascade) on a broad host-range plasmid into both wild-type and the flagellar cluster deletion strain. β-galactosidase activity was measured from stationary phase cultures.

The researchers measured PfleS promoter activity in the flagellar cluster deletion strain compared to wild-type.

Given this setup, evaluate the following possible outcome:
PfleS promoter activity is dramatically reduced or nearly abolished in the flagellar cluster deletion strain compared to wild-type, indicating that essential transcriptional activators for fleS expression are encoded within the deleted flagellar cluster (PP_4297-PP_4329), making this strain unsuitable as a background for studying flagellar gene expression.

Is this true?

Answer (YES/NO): YES